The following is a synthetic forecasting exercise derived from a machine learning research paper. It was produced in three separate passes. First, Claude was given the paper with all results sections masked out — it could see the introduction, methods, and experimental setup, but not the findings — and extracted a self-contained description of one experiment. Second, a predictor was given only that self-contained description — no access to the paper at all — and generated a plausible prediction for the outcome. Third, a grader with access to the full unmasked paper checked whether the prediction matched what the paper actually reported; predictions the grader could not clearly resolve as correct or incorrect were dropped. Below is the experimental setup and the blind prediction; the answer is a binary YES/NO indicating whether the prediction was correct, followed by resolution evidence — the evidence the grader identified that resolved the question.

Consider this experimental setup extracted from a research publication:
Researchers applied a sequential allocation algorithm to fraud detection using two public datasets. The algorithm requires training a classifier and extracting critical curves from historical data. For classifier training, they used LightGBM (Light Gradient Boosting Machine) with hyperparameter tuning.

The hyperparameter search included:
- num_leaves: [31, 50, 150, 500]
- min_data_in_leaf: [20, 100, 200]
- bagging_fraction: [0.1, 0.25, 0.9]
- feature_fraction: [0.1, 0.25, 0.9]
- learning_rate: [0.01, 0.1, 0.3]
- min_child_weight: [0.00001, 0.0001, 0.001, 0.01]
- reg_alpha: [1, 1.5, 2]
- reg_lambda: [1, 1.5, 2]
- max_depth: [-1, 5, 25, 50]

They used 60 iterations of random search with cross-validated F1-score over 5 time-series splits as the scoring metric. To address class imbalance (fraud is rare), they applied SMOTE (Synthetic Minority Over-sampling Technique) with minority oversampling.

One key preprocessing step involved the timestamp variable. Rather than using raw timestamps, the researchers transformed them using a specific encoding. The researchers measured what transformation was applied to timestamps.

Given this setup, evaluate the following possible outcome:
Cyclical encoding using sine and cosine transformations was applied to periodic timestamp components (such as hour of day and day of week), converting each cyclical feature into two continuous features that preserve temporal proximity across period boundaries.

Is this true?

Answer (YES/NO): NO